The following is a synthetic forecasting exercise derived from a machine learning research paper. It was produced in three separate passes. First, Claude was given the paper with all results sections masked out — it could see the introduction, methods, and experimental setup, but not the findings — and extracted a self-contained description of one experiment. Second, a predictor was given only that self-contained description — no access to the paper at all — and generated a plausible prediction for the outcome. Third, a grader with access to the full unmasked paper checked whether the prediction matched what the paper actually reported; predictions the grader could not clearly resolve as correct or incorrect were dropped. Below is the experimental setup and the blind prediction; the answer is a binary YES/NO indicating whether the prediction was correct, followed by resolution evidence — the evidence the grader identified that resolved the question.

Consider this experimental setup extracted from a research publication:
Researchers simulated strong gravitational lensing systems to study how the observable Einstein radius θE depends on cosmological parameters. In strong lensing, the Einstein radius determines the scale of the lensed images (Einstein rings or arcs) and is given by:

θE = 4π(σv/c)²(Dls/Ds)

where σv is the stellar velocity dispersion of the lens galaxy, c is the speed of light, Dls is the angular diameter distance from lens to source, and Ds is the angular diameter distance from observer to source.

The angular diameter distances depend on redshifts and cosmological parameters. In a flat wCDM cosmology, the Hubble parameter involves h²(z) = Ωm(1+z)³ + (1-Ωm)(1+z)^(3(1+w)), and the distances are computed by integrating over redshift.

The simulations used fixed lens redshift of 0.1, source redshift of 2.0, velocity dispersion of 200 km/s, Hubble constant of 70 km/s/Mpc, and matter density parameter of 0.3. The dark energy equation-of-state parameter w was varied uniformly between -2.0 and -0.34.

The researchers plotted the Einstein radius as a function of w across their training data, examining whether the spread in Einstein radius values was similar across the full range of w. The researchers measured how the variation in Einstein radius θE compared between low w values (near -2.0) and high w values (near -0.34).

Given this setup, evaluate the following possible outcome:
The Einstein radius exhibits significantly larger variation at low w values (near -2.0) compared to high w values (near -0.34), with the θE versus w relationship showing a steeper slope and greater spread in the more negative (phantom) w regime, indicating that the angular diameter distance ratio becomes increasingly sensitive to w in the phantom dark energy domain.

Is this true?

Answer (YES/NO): NO